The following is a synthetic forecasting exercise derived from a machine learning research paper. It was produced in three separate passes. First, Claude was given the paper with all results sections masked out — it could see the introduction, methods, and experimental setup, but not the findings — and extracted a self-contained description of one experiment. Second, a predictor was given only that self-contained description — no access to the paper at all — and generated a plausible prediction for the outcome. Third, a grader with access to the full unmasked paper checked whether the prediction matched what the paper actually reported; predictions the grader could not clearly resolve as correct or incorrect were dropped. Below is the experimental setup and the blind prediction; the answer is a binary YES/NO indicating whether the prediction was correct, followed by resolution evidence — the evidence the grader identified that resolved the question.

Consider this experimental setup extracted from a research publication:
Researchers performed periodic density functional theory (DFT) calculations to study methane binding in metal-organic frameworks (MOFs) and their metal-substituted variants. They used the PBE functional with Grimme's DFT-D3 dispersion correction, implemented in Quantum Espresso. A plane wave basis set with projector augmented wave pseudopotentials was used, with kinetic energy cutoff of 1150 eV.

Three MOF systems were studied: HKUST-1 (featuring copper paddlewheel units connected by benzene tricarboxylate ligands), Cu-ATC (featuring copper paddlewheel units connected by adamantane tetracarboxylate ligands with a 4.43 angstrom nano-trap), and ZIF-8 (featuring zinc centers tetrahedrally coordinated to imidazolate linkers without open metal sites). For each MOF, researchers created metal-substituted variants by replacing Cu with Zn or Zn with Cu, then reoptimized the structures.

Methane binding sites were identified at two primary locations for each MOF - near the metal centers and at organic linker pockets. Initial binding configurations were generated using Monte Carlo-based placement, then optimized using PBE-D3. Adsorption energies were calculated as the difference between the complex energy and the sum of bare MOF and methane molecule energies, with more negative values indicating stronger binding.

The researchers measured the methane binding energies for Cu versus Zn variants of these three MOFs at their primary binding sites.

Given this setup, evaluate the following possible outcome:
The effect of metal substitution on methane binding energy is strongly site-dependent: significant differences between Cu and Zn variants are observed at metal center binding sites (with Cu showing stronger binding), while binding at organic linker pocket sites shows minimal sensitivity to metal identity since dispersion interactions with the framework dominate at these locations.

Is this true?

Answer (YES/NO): NO